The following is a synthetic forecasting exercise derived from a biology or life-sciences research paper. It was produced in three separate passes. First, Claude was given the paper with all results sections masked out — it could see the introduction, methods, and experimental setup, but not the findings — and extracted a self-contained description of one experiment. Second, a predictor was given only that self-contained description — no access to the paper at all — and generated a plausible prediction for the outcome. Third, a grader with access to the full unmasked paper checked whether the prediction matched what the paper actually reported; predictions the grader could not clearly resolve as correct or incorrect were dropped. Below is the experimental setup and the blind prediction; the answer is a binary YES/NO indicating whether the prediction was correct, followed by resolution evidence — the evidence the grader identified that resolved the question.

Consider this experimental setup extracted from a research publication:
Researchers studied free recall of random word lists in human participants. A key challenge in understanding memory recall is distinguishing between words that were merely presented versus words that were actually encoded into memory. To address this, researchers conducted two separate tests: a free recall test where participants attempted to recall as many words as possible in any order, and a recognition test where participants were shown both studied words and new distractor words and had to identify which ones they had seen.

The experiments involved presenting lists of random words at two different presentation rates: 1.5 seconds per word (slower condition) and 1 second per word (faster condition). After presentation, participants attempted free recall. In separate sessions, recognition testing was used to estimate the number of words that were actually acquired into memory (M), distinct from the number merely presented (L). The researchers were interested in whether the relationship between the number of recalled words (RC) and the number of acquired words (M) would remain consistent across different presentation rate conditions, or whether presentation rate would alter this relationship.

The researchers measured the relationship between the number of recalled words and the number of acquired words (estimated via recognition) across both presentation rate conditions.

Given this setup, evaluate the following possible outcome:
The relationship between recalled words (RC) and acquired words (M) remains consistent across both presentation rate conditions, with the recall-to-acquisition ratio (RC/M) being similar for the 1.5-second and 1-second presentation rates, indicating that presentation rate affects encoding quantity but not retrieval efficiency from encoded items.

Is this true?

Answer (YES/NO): YES